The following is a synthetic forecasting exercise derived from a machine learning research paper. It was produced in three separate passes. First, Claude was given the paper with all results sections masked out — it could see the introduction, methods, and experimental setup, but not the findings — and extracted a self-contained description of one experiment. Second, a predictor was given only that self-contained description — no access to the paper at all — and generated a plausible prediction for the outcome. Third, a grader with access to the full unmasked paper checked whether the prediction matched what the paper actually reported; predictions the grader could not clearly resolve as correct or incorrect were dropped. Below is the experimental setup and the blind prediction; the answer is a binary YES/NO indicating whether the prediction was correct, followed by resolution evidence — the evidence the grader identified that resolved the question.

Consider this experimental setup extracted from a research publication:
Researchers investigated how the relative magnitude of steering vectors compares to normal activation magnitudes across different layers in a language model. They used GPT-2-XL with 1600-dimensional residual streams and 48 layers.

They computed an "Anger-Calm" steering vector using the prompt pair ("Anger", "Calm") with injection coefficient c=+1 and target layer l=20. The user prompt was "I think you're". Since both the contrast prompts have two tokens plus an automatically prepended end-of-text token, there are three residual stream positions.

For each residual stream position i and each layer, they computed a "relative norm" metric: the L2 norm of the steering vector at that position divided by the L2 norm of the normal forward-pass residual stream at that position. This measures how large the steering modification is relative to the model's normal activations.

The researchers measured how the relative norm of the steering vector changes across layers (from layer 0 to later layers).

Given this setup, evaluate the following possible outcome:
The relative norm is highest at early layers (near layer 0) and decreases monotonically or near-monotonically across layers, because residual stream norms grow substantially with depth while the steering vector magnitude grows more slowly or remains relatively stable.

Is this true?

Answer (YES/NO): YES